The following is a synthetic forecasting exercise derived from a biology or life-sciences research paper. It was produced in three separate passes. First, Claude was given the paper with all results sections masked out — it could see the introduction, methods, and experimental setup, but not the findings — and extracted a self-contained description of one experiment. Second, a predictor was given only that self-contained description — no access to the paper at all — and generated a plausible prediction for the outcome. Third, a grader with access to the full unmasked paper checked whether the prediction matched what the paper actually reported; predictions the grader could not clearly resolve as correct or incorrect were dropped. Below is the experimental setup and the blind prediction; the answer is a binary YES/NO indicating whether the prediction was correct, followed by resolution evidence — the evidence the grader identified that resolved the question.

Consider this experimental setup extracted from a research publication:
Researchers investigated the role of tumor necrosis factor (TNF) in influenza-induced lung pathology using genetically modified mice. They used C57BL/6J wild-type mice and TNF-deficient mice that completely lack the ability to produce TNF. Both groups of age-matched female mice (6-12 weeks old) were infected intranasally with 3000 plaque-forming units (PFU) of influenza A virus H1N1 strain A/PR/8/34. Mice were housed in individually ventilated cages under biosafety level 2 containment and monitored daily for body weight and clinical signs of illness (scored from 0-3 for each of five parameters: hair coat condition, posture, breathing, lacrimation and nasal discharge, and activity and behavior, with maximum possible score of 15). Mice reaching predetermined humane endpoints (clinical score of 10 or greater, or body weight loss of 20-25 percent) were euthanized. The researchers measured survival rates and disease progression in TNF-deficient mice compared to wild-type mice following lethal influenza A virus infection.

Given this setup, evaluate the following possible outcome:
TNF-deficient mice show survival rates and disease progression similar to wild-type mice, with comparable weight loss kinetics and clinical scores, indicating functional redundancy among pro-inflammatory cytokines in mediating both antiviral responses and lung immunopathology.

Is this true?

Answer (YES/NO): NO